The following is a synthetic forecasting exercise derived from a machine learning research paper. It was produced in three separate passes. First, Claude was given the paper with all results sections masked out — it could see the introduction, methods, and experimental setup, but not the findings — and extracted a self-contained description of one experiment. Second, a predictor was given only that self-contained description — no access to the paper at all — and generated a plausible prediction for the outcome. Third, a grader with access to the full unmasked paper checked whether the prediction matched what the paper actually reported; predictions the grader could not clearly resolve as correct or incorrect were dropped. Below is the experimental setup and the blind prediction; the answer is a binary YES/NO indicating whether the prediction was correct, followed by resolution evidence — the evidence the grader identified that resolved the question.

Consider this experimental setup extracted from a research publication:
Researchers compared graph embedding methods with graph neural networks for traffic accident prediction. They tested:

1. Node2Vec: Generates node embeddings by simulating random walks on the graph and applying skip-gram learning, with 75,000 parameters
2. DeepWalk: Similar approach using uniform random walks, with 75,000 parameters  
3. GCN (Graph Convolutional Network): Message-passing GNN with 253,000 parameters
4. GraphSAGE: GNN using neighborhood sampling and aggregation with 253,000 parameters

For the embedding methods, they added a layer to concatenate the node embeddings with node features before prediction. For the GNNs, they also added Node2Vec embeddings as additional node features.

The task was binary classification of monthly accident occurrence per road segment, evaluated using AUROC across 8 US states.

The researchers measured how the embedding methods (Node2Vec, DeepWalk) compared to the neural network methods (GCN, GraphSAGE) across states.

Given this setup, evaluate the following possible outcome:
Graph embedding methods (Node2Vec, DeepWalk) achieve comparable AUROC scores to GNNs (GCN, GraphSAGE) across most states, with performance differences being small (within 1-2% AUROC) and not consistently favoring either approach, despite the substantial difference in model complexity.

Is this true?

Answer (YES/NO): NO